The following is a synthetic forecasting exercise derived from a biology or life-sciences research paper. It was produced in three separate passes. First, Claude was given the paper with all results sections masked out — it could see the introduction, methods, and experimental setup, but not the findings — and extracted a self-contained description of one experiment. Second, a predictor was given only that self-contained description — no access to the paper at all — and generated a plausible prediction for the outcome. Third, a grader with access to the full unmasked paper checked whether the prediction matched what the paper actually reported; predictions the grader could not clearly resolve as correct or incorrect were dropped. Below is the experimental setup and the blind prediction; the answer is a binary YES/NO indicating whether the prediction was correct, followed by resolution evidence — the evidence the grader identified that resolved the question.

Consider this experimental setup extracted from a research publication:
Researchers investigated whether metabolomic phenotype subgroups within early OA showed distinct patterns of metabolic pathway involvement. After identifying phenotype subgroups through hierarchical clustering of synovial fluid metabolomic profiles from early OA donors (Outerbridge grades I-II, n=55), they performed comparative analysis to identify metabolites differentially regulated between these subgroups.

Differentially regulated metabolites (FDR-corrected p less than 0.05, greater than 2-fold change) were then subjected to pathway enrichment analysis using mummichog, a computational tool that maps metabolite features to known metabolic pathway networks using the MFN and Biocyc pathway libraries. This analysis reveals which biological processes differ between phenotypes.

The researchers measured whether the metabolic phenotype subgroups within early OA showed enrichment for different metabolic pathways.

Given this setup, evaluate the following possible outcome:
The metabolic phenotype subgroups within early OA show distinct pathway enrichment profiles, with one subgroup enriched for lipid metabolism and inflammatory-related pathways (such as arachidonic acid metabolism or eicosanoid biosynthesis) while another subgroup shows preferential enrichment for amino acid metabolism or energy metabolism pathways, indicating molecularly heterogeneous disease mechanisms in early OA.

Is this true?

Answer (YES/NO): NO